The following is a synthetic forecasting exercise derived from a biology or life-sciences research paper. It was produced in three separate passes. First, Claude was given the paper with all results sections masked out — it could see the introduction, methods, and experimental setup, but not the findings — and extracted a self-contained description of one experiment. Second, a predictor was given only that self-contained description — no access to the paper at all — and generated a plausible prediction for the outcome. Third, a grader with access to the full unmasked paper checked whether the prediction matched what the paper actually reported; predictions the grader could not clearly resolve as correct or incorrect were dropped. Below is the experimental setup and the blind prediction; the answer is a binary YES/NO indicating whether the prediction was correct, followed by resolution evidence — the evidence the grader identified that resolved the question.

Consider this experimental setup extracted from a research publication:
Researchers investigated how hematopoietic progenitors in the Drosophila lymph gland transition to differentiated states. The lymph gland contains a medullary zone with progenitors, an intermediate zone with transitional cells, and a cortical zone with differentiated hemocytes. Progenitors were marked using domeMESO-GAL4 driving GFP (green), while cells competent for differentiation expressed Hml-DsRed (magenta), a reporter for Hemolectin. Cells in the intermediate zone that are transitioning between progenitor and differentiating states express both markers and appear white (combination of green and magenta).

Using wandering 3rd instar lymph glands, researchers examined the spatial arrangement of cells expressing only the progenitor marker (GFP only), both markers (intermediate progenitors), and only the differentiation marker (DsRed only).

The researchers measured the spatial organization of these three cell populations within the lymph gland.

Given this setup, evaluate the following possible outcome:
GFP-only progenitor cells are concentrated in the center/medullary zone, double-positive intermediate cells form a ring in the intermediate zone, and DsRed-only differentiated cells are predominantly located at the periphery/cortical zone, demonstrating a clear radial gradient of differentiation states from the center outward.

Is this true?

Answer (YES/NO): YES